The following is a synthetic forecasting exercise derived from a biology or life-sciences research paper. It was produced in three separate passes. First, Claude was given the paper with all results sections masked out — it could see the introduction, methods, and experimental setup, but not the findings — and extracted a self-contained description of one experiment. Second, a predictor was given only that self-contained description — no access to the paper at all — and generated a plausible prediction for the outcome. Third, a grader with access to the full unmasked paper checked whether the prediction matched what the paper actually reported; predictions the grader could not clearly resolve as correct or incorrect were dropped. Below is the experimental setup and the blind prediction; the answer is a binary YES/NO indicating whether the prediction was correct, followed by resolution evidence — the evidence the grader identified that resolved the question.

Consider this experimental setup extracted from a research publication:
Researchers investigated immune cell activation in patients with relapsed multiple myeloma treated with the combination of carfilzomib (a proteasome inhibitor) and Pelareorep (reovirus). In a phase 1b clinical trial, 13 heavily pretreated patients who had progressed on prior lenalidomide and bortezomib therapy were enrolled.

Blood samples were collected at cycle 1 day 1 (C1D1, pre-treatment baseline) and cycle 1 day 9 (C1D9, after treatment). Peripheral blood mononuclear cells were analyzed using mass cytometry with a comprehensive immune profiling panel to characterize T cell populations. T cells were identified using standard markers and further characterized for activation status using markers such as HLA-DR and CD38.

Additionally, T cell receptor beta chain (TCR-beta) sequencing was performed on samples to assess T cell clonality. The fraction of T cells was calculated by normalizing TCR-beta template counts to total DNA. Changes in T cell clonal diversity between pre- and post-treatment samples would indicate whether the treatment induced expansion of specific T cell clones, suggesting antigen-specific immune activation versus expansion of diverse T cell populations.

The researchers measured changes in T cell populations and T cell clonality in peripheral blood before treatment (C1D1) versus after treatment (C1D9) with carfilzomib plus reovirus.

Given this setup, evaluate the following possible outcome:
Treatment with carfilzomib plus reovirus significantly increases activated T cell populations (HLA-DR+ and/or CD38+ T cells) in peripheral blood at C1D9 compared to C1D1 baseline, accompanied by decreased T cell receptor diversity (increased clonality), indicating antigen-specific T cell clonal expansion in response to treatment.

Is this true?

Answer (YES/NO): YES